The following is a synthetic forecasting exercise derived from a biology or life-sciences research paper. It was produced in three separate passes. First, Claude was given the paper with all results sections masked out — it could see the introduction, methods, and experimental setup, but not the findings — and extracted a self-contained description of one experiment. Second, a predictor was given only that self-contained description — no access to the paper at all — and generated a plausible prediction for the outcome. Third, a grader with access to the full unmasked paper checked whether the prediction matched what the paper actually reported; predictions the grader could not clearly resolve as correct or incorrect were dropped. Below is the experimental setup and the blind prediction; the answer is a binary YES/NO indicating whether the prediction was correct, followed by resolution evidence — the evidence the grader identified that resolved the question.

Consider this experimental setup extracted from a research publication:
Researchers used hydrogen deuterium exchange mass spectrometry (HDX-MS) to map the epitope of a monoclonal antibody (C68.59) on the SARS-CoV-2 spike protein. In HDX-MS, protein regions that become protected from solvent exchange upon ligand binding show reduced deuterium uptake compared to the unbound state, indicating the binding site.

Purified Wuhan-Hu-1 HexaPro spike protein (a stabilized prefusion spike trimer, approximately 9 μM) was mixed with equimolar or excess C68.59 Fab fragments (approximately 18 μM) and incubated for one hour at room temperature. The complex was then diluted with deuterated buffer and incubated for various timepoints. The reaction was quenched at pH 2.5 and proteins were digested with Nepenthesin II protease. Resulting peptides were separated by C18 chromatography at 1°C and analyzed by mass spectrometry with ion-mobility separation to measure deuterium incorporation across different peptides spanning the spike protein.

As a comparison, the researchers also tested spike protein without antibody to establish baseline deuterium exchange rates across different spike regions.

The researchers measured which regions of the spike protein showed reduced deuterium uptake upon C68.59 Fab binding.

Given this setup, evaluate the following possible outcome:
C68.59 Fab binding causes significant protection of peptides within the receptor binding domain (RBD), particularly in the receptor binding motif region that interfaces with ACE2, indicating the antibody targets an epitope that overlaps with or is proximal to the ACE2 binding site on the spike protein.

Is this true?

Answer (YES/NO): NO